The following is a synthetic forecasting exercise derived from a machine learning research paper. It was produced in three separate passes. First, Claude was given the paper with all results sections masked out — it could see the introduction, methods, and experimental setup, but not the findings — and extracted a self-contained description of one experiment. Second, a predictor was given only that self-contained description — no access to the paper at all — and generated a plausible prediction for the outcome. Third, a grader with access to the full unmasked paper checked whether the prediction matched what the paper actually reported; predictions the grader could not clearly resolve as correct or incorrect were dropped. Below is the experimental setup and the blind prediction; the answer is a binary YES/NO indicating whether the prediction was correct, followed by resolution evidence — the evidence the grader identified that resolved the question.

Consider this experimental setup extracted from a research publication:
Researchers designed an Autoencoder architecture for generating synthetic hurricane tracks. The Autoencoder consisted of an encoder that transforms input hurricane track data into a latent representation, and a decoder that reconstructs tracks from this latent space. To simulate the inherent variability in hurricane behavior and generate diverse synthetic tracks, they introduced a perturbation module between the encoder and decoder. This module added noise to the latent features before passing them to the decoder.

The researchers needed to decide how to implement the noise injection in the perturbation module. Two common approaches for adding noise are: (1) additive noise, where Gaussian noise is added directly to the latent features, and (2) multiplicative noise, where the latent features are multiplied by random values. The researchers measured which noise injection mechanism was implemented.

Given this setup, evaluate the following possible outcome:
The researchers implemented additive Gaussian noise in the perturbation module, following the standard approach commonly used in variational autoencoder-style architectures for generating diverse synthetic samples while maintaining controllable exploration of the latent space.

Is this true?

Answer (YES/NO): NO